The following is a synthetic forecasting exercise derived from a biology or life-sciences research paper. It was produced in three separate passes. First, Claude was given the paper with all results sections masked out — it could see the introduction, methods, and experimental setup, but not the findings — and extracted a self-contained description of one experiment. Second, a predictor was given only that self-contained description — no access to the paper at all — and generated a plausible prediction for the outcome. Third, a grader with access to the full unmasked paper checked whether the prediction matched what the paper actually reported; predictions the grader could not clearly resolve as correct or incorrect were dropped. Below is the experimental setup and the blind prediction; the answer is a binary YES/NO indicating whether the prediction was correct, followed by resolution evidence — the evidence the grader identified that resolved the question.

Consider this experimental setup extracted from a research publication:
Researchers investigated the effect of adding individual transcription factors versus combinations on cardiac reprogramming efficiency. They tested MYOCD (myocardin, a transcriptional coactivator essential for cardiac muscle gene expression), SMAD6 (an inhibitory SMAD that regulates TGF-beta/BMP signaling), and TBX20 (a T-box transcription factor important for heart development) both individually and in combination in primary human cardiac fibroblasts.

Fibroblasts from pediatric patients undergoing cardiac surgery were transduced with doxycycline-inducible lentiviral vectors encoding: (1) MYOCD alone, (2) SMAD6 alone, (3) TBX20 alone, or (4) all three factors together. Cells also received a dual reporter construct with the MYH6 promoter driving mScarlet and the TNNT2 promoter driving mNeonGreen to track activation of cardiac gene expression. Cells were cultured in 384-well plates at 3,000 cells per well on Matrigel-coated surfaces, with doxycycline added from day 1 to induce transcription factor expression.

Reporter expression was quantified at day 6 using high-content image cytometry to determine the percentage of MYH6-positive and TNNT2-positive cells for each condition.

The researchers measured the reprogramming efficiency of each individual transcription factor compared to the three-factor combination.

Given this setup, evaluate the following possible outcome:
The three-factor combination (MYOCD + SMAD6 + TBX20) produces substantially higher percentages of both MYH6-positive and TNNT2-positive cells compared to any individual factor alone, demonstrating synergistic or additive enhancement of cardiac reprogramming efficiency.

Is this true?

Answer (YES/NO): YES